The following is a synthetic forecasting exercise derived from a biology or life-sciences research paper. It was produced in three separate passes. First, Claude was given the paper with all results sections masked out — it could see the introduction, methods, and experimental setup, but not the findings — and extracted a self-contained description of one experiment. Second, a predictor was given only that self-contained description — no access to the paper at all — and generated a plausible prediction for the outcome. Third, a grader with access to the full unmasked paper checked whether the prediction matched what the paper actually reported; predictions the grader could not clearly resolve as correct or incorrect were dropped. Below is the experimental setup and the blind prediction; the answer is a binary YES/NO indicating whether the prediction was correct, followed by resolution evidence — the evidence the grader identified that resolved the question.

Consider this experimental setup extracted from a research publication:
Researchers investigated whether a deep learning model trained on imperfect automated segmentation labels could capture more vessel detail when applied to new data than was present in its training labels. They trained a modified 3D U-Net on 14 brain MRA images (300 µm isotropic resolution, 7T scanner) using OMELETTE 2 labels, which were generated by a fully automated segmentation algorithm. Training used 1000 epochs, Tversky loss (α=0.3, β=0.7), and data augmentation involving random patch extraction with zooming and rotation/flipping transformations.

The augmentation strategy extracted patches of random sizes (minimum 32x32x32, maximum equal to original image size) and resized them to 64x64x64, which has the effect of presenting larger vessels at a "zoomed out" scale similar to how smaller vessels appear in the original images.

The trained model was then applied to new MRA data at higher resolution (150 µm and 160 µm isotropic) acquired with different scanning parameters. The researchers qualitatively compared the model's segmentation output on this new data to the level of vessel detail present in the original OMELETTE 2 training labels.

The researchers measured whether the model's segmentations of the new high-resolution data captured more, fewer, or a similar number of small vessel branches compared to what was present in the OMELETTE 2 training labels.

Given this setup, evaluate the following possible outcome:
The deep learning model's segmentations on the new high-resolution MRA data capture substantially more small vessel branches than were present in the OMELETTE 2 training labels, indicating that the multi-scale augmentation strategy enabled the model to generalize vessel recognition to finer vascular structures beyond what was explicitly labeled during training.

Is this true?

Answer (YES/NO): YES